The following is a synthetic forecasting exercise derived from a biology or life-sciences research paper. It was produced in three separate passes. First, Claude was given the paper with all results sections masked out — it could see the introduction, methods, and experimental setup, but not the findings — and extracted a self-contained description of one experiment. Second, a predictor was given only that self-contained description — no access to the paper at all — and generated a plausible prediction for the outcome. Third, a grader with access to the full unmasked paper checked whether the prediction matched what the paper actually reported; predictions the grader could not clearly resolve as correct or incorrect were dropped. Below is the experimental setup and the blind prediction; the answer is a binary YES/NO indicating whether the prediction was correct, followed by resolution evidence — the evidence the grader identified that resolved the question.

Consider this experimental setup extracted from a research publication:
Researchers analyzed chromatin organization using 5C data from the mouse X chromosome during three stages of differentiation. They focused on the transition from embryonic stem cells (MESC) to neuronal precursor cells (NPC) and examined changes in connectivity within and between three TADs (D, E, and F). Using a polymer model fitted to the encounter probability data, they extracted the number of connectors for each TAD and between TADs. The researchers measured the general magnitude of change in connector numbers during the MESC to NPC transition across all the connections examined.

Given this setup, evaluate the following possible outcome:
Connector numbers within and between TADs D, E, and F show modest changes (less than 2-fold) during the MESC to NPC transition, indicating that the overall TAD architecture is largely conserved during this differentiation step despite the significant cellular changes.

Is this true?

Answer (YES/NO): NO